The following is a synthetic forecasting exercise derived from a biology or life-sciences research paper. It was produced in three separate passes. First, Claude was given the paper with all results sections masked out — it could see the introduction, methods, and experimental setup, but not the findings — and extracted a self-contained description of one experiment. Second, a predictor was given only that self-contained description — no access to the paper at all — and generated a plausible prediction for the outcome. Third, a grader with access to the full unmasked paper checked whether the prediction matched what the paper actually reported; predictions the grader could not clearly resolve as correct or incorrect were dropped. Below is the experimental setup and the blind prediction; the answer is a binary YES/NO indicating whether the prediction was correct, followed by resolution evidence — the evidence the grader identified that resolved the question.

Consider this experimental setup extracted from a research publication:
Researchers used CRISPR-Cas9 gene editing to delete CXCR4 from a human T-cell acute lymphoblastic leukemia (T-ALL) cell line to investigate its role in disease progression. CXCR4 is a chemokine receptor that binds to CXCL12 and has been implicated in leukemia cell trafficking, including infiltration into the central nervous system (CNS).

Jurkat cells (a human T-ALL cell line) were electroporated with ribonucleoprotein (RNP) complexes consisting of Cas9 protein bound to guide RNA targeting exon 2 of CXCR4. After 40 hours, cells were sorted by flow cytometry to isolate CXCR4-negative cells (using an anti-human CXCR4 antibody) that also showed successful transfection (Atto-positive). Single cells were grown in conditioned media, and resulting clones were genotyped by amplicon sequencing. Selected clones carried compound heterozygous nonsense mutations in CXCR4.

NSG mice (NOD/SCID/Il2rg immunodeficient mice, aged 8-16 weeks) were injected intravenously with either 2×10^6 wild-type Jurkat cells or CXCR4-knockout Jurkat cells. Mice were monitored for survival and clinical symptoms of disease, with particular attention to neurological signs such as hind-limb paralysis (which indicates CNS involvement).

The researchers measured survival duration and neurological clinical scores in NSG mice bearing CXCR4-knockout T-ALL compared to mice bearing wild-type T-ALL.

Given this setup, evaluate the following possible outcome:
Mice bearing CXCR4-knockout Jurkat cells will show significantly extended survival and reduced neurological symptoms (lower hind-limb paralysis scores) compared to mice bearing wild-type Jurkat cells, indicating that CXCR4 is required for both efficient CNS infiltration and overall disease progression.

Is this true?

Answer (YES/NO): YES